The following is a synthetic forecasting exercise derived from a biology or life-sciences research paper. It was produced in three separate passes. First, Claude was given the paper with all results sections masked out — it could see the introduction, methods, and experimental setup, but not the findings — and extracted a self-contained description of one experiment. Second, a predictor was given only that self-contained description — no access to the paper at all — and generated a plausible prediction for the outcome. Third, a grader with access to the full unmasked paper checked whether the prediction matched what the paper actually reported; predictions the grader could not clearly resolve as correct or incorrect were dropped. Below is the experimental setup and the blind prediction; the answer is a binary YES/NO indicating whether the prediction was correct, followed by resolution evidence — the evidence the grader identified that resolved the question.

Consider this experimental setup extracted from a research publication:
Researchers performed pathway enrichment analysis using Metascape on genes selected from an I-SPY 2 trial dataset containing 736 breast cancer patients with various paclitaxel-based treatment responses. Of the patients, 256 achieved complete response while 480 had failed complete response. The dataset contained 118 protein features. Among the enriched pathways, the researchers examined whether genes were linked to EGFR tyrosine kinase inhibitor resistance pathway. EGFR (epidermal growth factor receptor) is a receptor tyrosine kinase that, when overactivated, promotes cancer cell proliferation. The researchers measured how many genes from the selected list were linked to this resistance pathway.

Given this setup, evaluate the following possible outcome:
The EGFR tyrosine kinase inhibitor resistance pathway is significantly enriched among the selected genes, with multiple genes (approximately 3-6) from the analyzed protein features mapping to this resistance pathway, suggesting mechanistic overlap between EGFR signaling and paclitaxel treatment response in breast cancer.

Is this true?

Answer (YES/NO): NO